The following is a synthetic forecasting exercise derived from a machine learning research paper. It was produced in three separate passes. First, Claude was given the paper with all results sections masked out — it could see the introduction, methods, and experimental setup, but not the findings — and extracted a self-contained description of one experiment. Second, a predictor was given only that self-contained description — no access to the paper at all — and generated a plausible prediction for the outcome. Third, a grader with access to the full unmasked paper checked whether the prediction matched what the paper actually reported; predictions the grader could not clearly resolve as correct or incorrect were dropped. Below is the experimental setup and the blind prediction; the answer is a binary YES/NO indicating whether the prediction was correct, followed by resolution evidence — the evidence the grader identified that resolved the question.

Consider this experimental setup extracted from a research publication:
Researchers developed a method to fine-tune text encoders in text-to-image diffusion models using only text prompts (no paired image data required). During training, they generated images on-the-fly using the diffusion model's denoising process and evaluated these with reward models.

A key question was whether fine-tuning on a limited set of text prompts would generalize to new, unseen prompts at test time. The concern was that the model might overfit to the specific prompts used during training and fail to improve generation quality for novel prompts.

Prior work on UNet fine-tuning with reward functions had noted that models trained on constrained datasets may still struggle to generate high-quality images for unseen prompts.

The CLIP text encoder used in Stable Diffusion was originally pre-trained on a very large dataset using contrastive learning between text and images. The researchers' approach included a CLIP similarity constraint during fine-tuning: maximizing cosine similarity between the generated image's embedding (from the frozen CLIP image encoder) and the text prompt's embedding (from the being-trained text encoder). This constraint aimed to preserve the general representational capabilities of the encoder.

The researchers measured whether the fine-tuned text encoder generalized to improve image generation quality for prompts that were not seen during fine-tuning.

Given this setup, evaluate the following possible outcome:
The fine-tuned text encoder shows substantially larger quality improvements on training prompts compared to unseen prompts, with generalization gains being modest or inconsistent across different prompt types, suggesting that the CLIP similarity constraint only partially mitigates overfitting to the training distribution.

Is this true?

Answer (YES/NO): NO